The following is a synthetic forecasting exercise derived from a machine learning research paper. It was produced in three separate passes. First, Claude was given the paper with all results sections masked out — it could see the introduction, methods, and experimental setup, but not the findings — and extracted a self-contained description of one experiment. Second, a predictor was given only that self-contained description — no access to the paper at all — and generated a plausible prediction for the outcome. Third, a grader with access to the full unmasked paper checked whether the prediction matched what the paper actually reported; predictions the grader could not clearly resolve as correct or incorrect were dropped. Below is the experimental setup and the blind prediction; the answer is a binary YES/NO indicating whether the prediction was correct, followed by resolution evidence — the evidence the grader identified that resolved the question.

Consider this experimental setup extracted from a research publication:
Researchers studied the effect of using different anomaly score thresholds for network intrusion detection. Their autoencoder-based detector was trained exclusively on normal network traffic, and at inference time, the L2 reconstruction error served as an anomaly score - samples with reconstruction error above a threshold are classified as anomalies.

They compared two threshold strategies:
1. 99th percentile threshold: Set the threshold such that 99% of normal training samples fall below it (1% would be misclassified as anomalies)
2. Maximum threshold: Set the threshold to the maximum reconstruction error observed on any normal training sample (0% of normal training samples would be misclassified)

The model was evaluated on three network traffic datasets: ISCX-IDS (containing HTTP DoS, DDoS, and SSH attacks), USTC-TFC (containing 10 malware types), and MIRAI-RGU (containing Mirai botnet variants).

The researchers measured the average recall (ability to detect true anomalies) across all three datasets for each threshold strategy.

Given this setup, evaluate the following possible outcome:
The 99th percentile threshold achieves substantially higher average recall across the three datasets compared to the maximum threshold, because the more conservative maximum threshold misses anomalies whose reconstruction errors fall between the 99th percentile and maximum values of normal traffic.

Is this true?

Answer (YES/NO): YES